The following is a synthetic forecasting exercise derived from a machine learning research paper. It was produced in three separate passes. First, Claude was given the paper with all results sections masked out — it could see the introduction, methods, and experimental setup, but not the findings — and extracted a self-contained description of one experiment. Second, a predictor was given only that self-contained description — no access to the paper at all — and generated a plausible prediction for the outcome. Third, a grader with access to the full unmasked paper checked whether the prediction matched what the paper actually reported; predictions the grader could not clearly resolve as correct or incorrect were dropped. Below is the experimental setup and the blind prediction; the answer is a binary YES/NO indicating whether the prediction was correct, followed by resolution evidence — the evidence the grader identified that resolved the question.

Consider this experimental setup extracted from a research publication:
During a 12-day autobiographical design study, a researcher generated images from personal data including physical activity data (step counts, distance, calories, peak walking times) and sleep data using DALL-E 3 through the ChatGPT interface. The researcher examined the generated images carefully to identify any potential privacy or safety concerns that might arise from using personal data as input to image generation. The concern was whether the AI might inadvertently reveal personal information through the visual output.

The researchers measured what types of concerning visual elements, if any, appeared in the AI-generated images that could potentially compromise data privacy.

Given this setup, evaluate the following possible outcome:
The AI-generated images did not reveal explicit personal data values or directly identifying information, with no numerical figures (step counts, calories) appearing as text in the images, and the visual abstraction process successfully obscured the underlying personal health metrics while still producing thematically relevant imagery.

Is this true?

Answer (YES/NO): NO